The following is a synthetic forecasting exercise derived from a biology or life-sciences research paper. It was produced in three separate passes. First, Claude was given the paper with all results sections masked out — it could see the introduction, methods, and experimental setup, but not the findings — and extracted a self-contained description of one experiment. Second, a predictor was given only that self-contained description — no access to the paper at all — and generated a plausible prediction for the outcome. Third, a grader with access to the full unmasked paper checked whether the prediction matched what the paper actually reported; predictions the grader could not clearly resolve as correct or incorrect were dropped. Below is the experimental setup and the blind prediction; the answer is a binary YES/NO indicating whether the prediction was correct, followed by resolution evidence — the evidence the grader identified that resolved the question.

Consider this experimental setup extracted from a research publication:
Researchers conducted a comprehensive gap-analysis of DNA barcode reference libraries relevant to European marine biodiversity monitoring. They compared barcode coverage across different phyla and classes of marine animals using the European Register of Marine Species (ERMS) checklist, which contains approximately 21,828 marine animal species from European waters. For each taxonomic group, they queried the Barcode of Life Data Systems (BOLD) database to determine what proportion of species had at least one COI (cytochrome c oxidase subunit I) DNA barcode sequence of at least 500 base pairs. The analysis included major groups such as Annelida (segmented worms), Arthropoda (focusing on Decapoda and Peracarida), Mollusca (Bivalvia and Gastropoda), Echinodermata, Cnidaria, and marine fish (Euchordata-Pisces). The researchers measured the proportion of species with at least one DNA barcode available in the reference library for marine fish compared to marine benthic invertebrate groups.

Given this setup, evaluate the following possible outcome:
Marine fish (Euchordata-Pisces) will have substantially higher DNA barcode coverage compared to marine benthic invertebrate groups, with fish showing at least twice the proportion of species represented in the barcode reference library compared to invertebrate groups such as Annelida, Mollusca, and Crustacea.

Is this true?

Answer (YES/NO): YES